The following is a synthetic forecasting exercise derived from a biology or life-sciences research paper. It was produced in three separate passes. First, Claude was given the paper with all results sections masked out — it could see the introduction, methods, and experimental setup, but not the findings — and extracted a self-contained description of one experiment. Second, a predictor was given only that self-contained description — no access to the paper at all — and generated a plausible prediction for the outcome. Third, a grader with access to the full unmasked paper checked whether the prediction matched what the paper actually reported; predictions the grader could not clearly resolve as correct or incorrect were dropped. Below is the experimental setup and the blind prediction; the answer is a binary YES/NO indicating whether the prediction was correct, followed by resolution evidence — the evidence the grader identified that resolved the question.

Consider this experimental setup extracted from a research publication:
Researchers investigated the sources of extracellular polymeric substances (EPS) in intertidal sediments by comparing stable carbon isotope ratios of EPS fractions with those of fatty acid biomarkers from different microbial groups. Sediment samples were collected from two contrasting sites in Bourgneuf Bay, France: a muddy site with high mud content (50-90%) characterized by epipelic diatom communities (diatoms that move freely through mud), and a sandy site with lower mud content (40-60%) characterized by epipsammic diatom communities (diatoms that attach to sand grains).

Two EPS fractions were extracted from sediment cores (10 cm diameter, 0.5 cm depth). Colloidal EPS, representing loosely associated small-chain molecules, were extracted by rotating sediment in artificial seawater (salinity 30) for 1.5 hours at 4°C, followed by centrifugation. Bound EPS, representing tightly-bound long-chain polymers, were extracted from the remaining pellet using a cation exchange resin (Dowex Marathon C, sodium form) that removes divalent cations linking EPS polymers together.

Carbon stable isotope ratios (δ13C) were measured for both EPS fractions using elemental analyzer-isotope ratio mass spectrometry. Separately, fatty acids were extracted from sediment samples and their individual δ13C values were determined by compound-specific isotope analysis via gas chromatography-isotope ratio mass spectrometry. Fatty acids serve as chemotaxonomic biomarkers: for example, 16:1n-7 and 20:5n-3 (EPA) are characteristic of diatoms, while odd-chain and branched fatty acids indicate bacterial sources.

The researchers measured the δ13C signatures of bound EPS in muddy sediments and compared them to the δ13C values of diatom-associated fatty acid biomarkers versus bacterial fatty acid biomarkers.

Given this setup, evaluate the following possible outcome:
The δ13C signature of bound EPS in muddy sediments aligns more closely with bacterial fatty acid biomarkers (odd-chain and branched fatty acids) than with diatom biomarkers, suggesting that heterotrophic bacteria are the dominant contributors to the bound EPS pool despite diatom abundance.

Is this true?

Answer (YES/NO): NO